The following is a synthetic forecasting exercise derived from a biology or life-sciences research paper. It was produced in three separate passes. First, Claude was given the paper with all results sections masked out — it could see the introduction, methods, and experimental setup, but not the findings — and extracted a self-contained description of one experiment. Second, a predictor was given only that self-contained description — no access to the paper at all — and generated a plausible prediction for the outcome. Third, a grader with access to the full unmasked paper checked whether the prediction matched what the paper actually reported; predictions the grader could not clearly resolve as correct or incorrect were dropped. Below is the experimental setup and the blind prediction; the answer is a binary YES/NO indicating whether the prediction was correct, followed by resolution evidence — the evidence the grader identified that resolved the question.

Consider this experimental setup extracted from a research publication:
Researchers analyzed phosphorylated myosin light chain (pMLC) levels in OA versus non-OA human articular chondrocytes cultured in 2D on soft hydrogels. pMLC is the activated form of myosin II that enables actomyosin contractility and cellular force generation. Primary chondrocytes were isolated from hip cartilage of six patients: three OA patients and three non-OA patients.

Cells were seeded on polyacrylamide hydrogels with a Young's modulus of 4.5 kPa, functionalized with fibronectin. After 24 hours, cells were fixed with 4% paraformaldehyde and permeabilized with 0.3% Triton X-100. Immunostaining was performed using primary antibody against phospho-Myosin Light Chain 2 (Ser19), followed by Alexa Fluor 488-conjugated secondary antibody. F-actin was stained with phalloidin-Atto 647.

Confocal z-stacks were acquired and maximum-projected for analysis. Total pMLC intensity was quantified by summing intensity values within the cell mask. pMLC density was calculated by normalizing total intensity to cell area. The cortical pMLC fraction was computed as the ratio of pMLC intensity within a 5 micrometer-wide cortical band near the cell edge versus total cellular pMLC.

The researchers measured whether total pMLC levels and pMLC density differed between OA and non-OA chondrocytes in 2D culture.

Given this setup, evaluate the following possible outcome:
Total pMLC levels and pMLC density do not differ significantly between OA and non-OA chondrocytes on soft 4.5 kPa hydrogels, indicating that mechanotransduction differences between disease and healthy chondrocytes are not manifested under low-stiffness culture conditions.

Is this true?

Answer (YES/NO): NO